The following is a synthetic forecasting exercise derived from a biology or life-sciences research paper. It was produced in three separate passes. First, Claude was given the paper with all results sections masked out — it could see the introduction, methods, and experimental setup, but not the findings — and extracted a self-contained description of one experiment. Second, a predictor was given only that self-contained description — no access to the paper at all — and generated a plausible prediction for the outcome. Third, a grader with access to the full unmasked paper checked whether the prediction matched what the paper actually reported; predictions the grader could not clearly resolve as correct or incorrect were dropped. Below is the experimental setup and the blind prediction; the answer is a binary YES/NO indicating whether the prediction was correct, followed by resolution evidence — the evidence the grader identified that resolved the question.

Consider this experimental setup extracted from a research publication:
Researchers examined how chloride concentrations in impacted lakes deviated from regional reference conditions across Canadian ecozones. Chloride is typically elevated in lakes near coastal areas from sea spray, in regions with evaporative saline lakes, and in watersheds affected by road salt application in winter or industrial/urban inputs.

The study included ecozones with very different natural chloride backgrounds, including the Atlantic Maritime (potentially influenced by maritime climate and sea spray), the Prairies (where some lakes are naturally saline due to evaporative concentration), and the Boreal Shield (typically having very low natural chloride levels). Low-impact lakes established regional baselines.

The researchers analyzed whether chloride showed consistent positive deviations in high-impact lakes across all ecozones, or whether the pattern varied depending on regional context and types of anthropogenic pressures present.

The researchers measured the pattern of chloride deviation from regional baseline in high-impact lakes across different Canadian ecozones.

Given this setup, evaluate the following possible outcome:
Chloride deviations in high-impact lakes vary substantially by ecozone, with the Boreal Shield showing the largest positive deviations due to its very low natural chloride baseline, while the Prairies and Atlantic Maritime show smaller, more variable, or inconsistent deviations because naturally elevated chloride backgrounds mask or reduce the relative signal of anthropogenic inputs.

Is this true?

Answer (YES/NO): NO